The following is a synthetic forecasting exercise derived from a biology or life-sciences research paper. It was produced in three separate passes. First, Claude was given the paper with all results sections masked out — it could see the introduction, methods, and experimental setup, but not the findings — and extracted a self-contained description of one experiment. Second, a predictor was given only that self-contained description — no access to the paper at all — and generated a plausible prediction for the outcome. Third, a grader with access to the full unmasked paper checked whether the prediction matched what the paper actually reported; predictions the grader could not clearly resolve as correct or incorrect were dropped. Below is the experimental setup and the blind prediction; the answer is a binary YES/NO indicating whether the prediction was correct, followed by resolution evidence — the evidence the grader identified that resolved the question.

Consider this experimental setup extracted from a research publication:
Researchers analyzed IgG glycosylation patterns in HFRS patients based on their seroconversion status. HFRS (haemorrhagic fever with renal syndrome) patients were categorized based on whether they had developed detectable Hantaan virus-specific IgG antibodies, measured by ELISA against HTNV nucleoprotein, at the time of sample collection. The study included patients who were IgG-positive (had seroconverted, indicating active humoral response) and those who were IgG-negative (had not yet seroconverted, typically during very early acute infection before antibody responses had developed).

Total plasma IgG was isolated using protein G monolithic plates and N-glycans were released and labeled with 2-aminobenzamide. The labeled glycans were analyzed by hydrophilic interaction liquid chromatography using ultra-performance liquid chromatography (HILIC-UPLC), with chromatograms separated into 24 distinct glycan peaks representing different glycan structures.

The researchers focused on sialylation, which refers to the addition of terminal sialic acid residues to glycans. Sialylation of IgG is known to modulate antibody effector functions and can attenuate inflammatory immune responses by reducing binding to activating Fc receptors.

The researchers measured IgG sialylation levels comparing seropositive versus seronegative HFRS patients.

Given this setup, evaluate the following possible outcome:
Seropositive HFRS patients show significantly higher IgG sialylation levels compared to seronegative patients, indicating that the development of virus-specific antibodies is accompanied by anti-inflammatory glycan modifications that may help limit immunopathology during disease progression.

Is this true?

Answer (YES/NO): NO